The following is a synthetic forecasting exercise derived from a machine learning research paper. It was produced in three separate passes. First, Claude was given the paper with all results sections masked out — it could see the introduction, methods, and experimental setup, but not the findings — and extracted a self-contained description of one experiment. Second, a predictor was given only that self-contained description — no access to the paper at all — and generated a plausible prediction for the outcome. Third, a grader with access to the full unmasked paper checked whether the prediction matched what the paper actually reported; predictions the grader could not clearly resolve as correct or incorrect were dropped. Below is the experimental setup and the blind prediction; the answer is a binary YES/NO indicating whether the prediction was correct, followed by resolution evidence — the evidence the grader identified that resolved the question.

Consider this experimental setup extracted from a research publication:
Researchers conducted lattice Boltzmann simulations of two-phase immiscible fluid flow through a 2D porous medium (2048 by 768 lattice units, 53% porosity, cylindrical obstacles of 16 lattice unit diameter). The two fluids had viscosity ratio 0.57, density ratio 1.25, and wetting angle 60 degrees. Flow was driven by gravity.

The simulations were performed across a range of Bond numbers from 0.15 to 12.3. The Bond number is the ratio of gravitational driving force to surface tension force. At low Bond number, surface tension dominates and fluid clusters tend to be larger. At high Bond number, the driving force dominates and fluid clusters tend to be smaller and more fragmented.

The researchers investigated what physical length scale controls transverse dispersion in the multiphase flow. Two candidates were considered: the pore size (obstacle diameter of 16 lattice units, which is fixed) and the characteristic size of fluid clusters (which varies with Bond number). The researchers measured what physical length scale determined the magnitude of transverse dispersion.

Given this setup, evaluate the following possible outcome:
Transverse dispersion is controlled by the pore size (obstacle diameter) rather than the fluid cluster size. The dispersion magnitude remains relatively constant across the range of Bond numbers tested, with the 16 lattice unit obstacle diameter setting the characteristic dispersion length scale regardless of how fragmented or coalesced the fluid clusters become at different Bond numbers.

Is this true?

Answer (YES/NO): NO